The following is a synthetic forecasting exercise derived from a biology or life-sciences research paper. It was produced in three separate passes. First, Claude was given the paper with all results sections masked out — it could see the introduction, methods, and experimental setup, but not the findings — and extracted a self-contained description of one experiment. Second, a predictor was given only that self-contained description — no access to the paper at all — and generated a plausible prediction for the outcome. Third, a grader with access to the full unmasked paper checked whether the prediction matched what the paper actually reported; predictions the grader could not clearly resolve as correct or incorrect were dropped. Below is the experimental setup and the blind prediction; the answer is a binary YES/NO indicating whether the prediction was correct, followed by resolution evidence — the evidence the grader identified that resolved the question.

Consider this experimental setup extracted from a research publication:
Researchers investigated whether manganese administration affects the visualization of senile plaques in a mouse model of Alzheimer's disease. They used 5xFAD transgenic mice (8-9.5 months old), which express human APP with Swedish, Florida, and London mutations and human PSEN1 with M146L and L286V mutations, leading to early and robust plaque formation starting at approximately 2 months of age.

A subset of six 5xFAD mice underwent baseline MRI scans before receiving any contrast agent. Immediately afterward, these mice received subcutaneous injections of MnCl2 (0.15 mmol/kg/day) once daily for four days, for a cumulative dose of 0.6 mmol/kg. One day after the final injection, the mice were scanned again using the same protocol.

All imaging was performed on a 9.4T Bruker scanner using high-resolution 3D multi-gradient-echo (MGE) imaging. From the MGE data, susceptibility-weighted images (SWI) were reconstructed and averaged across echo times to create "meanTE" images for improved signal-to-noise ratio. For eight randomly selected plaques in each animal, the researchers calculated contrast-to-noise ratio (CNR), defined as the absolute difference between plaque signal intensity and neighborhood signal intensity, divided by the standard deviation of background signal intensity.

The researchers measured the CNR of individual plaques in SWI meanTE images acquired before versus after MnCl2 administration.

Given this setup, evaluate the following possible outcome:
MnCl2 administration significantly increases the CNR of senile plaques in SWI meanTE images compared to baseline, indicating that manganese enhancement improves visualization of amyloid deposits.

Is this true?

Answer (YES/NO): NO